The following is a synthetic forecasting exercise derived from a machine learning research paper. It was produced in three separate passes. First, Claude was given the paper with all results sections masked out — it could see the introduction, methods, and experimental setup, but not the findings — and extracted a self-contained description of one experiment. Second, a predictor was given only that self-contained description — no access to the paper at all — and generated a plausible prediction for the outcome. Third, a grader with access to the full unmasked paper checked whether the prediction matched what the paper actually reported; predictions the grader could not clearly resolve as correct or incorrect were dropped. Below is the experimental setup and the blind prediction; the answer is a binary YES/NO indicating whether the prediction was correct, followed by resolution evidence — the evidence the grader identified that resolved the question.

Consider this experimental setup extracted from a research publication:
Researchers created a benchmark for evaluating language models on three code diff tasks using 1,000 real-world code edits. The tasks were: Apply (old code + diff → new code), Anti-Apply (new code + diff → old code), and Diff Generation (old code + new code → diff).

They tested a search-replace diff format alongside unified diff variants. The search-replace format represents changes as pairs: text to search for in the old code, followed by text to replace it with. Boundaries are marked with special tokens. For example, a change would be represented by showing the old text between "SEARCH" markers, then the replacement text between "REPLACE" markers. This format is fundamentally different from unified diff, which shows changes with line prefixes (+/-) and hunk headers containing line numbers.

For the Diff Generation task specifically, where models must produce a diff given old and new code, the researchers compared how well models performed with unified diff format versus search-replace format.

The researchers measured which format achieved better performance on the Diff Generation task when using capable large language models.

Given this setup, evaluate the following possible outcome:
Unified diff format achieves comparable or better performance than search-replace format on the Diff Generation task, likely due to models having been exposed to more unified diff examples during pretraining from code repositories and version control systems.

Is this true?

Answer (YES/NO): NO